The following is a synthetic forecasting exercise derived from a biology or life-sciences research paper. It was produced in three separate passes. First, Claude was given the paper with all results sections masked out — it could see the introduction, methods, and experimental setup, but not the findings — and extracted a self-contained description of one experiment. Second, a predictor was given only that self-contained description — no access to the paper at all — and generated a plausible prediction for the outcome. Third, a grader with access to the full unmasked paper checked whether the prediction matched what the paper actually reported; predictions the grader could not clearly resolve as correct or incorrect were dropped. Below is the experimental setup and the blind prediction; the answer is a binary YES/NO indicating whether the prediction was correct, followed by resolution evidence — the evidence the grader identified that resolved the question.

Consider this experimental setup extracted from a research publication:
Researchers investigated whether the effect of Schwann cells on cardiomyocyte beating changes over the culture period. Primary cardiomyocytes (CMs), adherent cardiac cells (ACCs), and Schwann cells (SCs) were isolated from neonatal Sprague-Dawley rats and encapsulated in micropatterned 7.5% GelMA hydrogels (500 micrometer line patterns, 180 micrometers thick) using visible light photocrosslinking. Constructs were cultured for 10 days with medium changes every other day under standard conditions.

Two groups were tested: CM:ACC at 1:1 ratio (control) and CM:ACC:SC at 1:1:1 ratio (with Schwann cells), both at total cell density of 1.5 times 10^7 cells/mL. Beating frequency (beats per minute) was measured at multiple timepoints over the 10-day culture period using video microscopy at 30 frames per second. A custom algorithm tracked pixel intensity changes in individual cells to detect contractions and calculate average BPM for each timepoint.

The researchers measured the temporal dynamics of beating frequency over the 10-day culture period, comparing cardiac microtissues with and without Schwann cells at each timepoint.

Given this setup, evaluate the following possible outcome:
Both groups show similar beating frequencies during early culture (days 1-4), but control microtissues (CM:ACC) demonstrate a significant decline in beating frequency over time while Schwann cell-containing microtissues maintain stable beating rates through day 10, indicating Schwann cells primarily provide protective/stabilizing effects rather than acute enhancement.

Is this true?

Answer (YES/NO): NO